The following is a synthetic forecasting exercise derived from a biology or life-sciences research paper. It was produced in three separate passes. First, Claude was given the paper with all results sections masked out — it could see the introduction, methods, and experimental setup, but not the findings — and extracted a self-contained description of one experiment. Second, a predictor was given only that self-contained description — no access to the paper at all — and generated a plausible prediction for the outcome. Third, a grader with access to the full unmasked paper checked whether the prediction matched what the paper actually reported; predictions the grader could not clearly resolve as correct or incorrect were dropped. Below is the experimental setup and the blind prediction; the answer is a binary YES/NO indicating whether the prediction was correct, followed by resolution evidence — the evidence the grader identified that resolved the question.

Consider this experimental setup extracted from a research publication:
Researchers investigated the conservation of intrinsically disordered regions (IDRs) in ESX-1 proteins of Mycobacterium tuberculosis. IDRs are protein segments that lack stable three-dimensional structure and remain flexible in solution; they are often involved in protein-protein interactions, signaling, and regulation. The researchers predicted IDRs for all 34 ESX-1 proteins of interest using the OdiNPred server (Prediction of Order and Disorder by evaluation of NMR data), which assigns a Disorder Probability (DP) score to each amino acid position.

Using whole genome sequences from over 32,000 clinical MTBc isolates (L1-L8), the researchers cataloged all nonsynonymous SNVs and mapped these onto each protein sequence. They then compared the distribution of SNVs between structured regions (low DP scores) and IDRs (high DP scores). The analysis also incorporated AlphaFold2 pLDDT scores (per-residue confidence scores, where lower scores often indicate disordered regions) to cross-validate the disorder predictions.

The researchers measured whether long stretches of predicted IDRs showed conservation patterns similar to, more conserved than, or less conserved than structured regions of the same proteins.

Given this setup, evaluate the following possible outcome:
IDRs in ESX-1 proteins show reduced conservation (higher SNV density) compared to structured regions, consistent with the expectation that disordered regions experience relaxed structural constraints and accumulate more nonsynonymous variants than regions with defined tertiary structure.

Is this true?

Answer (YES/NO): NO